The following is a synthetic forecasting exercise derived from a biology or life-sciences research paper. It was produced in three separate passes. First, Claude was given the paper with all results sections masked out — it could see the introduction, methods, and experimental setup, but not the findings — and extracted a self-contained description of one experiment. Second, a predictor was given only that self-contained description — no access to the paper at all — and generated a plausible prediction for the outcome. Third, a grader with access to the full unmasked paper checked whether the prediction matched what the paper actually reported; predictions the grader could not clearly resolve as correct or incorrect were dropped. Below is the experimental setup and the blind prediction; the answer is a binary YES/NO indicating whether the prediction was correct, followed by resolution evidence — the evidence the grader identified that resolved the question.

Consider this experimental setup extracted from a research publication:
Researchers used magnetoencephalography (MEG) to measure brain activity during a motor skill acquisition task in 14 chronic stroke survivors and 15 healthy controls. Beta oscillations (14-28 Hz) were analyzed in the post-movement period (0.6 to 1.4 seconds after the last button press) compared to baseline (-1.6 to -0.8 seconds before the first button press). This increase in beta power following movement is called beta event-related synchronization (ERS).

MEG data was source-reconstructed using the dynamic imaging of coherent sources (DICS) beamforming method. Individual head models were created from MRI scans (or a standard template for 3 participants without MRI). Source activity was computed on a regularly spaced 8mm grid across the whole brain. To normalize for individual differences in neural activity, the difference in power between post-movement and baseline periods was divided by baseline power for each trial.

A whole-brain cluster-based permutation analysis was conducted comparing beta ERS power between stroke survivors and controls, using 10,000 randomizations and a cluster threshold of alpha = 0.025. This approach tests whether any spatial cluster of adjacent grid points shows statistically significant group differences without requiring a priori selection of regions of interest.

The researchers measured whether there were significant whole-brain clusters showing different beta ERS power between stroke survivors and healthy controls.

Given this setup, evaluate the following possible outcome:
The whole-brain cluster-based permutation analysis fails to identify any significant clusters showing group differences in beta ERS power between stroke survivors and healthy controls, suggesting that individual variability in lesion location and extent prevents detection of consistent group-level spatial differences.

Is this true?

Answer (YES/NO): YES